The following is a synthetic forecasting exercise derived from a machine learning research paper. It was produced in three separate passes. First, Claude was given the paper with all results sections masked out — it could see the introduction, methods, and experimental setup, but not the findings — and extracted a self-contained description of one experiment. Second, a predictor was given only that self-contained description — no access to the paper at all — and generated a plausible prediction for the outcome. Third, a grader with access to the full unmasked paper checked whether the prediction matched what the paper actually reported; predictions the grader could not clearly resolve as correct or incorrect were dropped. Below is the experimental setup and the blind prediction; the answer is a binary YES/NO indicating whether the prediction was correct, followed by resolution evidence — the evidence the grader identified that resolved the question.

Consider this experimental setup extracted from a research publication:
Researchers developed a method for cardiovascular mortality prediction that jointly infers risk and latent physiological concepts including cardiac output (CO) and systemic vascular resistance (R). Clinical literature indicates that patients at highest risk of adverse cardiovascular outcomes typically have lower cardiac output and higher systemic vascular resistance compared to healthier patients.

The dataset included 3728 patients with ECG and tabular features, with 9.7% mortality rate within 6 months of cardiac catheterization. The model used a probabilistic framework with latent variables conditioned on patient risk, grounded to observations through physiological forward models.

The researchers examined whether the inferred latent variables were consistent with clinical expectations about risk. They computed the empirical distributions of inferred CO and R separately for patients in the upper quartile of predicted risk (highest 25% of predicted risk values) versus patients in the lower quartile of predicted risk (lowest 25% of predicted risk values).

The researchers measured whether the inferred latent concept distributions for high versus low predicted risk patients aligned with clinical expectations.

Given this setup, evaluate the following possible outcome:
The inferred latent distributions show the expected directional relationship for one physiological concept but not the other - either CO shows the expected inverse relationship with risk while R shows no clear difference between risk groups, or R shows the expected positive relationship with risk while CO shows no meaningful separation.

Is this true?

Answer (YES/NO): NO